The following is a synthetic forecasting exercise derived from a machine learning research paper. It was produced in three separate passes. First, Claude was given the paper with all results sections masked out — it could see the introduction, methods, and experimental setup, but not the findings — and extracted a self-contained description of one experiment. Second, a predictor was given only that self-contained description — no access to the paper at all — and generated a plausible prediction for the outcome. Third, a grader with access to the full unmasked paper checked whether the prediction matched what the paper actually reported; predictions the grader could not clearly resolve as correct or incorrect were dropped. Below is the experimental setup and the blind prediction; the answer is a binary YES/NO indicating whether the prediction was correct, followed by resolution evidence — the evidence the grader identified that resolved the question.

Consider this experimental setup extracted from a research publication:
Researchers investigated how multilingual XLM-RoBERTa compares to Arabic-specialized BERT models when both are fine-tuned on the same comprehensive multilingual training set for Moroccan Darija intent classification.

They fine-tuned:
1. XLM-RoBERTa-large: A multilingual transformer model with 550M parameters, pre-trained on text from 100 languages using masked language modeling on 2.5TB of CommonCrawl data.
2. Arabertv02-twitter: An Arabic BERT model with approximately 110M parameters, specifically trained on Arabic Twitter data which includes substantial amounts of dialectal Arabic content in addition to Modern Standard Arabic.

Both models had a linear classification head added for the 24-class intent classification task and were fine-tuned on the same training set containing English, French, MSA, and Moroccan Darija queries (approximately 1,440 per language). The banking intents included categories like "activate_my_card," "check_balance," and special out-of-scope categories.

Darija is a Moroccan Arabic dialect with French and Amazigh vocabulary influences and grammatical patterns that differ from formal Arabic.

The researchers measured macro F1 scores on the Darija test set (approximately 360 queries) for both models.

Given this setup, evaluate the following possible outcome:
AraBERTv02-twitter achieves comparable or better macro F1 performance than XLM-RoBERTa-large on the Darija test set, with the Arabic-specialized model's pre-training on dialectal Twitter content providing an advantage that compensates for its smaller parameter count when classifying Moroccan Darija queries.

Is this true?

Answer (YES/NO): YES